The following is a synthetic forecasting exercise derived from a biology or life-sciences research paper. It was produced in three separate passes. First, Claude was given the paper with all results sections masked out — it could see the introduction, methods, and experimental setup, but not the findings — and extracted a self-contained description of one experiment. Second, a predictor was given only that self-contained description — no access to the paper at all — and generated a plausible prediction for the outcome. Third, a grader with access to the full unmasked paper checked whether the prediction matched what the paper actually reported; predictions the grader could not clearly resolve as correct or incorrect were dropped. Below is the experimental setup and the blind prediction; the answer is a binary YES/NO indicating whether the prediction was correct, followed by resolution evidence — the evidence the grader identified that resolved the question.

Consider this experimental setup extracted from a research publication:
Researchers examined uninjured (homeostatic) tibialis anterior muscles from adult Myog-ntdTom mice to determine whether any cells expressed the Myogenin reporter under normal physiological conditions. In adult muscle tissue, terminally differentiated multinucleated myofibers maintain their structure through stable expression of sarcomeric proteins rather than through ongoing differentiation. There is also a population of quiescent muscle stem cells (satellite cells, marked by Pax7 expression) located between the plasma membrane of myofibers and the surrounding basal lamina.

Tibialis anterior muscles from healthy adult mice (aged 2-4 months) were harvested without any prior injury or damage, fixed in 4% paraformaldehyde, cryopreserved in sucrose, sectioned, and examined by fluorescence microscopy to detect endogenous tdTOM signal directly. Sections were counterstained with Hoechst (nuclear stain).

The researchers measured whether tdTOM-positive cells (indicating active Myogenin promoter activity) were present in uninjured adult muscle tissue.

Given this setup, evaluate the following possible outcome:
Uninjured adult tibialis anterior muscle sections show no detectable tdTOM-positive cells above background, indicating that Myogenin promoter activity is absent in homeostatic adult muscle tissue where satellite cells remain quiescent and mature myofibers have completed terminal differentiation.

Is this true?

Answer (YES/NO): YES